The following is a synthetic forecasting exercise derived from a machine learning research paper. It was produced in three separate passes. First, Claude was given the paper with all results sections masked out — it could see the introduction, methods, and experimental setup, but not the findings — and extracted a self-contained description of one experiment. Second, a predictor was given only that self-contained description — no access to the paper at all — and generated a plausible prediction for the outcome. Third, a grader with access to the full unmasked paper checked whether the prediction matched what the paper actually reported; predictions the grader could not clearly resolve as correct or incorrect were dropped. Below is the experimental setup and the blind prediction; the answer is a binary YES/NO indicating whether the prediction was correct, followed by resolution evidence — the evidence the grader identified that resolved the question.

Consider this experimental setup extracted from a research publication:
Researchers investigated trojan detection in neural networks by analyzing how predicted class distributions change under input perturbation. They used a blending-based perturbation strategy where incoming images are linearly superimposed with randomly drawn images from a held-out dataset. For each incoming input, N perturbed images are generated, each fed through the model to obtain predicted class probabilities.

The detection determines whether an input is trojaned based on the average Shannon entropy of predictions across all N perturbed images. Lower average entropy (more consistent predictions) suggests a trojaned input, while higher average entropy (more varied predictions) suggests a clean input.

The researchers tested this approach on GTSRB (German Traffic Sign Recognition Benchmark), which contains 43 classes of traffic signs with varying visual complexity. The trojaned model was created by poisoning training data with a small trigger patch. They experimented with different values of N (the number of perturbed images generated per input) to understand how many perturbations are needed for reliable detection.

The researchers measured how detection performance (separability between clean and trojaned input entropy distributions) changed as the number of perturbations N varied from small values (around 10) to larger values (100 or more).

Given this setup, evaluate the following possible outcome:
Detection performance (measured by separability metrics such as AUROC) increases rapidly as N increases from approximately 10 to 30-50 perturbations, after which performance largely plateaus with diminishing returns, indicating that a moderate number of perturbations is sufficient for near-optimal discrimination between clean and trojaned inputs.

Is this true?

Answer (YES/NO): NO